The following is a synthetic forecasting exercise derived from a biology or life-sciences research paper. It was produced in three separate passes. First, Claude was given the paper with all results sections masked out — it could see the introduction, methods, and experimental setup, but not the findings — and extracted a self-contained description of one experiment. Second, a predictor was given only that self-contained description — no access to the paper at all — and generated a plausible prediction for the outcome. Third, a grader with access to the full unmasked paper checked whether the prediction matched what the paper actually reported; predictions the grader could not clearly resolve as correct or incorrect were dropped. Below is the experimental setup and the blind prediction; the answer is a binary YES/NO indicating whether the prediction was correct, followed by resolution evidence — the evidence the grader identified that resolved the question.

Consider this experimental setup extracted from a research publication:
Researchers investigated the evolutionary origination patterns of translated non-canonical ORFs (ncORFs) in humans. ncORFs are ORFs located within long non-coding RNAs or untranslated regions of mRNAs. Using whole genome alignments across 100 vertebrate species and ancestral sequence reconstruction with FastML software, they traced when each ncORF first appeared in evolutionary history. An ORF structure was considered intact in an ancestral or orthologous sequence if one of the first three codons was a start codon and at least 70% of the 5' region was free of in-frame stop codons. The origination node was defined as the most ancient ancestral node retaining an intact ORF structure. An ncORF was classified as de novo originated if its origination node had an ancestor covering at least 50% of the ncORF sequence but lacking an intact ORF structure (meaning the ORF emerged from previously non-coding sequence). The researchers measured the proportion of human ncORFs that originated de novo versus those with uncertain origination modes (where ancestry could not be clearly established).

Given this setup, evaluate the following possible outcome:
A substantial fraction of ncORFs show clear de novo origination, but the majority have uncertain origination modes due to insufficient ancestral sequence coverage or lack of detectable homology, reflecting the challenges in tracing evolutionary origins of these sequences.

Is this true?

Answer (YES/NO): NO